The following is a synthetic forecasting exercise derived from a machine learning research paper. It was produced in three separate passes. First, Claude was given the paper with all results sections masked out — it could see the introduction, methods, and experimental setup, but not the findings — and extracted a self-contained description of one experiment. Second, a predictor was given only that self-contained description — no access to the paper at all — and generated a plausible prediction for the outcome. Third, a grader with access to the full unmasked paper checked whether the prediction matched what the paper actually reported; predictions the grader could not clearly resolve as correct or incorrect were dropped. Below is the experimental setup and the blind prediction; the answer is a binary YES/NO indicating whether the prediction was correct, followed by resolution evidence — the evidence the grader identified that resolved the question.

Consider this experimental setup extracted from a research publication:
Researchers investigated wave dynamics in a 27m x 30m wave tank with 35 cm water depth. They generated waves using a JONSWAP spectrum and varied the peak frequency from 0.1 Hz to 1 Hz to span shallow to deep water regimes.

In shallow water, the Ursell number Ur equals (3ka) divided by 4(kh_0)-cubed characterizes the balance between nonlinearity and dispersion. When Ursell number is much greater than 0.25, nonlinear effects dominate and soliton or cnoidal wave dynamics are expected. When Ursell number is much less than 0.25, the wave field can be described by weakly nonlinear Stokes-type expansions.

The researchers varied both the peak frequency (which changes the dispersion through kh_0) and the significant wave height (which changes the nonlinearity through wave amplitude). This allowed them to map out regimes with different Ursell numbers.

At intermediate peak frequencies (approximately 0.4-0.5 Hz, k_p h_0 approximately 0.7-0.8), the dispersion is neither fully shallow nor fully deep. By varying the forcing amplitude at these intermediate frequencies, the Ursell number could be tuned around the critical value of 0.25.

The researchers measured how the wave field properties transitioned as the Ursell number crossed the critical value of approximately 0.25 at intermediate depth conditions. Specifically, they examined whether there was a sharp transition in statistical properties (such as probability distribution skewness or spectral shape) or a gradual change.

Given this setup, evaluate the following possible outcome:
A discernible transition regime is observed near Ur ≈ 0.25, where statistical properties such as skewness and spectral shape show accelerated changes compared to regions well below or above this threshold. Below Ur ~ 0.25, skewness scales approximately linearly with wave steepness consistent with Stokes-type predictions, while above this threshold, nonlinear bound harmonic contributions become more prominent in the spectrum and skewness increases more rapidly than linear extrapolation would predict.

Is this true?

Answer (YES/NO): YES